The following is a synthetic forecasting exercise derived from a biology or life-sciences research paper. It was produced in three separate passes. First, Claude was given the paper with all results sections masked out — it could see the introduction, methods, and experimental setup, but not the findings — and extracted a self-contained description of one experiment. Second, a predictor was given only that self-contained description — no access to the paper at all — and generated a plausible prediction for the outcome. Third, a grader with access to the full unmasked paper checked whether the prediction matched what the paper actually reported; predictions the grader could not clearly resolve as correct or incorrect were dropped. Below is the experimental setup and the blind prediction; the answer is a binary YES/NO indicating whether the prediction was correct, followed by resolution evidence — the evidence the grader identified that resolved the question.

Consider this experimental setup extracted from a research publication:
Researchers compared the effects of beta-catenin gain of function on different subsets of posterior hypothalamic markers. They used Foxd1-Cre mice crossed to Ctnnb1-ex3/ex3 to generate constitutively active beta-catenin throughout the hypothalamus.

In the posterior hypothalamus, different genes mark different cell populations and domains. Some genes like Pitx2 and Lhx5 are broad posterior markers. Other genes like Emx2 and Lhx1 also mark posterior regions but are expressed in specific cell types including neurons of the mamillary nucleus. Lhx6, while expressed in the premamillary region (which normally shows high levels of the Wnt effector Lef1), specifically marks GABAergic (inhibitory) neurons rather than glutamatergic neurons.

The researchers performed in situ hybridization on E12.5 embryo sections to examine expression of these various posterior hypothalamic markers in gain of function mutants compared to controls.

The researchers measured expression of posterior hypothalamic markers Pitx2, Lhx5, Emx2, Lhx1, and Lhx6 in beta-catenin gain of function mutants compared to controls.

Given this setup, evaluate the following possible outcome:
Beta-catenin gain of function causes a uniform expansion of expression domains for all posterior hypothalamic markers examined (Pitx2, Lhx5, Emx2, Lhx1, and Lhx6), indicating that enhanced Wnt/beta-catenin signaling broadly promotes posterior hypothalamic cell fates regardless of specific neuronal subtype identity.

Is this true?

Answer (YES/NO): NO